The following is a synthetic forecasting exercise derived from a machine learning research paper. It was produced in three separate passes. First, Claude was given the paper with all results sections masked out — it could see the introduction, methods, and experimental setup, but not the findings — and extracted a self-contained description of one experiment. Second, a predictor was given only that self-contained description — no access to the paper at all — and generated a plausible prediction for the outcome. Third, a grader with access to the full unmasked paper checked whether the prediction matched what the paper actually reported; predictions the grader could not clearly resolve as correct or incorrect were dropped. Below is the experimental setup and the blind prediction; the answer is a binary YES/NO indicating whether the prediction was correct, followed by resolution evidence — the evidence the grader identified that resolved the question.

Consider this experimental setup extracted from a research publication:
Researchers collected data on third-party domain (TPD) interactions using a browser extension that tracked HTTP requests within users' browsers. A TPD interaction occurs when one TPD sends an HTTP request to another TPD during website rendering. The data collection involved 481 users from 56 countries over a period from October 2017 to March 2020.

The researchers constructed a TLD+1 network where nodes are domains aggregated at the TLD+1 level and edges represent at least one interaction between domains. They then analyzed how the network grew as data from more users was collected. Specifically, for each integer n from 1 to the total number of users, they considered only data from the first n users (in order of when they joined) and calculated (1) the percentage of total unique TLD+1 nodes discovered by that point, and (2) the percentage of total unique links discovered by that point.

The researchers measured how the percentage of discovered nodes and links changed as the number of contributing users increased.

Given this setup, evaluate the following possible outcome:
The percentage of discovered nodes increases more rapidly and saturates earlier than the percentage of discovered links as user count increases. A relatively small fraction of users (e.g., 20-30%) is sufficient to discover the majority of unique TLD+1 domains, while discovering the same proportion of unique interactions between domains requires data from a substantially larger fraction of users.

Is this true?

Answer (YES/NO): YES